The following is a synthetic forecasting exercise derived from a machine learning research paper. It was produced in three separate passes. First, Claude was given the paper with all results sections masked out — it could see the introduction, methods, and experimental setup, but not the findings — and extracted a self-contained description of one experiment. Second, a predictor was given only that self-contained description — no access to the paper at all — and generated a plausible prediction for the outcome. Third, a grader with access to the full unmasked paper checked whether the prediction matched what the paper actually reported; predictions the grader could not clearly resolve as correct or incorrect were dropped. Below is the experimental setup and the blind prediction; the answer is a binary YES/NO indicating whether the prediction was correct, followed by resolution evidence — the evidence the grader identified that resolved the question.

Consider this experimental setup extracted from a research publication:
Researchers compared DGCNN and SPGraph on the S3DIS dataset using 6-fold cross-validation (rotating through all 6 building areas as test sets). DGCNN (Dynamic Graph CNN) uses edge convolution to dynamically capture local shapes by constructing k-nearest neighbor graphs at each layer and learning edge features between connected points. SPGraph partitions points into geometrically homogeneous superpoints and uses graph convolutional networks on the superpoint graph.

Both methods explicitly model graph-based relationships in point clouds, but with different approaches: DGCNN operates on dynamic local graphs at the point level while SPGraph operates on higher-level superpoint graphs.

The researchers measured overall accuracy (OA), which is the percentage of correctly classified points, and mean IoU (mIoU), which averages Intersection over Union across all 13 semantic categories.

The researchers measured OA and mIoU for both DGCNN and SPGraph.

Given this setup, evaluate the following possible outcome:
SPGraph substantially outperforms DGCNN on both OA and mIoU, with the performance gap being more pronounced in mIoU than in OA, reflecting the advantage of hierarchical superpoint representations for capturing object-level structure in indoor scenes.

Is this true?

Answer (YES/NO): NO